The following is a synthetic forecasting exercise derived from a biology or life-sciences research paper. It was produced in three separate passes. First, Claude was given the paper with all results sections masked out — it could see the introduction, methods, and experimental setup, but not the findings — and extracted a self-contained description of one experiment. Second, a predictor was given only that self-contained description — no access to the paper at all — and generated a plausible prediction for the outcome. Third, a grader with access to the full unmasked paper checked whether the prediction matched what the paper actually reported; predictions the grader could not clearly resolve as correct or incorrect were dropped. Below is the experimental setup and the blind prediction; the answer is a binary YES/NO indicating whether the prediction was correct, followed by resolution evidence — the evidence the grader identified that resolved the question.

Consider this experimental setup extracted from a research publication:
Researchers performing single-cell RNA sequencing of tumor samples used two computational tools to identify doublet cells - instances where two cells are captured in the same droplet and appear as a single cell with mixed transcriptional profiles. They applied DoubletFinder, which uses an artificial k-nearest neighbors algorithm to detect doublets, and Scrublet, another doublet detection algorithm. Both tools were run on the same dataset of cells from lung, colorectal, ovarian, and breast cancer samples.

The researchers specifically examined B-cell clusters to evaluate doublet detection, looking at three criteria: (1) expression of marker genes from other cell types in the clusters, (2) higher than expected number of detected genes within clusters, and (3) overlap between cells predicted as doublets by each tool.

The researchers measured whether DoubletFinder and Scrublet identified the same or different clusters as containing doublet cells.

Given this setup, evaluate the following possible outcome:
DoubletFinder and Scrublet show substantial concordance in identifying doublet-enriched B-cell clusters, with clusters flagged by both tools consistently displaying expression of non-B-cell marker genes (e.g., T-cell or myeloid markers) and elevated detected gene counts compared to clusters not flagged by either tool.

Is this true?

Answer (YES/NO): YES